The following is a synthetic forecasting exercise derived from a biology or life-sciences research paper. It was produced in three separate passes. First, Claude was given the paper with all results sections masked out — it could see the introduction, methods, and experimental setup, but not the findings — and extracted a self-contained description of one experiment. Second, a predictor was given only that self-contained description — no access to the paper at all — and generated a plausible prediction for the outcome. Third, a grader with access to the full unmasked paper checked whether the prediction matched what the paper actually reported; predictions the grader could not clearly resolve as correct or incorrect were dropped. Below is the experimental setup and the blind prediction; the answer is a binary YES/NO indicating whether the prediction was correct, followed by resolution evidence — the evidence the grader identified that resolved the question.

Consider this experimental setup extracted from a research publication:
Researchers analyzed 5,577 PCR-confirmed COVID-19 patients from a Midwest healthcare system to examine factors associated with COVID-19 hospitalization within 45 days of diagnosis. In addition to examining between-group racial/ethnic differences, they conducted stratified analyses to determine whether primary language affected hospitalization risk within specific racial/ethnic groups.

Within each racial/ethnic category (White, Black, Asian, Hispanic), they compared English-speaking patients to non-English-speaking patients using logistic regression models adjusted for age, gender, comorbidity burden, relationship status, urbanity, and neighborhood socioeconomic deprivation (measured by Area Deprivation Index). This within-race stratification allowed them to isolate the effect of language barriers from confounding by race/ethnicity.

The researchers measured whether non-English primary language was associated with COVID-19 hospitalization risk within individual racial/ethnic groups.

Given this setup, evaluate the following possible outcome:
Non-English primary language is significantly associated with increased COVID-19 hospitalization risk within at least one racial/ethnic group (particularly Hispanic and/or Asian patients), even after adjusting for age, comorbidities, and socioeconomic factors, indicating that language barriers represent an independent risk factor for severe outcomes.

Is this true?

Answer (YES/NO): YES